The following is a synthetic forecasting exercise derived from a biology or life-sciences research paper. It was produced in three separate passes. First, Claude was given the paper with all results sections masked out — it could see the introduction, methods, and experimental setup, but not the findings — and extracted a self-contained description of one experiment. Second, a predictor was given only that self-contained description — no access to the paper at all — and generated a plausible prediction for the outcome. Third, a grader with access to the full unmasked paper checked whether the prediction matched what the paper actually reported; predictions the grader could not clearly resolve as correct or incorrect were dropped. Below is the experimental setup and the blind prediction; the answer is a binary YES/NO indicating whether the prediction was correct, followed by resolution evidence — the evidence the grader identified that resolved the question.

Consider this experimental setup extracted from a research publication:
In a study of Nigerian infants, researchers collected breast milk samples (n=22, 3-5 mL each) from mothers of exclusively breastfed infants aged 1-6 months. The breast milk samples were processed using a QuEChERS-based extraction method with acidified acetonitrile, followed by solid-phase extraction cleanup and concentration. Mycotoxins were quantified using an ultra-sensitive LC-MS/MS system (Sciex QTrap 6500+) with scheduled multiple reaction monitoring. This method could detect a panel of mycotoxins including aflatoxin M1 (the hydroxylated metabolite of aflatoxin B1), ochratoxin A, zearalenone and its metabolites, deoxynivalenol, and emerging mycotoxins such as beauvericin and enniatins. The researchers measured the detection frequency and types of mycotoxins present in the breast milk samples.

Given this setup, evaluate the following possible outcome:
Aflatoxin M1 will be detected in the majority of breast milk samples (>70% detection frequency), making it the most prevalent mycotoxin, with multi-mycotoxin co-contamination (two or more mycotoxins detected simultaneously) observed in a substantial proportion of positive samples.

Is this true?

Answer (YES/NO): NO